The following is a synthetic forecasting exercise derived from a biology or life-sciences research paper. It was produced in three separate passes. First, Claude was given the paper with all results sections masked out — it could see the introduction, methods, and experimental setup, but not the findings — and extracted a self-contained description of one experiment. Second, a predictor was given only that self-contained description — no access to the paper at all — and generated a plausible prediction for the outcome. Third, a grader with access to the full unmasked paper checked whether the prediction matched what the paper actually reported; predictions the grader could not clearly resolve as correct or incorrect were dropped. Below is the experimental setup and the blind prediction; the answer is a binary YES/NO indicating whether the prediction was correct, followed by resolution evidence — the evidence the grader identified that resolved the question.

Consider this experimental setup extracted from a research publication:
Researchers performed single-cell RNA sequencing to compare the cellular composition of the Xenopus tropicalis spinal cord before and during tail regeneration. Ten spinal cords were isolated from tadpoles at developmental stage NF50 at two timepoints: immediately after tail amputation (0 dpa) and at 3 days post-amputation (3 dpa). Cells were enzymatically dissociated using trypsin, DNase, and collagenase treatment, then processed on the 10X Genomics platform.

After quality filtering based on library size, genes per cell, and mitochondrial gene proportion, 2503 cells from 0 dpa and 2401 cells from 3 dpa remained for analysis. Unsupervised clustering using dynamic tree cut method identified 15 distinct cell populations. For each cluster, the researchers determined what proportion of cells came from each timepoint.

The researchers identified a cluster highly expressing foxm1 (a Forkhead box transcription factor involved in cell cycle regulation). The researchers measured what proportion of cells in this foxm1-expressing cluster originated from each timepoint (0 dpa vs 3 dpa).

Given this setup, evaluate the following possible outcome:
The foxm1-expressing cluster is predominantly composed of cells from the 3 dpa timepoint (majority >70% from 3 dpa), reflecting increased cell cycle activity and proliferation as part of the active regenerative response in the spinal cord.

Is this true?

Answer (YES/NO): YES